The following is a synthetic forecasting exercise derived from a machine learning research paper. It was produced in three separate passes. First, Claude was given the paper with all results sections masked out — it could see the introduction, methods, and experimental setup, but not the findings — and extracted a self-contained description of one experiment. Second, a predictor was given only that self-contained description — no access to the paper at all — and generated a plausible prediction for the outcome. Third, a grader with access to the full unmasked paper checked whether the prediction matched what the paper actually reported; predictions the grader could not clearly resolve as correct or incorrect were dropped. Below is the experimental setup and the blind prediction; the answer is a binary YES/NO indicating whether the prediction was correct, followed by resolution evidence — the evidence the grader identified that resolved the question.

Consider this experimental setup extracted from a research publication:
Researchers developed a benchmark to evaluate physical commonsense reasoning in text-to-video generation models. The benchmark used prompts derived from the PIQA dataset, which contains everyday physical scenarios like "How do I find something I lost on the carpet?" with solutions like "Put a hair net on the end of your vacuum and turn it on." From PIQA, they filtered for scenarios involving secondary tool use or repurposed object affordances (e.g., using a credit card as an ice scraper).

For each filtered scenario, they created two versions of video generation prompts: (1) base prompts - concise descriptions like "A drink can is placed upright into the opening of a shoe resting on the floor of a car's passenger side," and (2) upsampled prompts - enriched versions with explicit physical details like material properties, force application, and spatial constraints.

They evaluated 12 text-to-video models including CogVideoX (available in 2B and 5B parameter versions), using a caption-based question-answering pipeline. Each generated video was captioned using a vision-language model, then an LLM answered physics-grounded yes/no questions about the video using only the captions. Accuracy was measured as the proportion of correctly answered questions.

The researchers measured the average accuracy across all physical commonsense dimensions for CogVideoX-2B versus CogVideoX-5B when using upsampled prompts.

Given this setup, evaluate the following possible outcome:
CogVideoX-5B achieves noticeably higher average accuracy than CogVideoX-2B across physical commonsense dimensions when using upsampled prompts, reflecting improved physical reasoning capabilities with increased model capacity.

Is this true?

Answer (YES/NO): NO